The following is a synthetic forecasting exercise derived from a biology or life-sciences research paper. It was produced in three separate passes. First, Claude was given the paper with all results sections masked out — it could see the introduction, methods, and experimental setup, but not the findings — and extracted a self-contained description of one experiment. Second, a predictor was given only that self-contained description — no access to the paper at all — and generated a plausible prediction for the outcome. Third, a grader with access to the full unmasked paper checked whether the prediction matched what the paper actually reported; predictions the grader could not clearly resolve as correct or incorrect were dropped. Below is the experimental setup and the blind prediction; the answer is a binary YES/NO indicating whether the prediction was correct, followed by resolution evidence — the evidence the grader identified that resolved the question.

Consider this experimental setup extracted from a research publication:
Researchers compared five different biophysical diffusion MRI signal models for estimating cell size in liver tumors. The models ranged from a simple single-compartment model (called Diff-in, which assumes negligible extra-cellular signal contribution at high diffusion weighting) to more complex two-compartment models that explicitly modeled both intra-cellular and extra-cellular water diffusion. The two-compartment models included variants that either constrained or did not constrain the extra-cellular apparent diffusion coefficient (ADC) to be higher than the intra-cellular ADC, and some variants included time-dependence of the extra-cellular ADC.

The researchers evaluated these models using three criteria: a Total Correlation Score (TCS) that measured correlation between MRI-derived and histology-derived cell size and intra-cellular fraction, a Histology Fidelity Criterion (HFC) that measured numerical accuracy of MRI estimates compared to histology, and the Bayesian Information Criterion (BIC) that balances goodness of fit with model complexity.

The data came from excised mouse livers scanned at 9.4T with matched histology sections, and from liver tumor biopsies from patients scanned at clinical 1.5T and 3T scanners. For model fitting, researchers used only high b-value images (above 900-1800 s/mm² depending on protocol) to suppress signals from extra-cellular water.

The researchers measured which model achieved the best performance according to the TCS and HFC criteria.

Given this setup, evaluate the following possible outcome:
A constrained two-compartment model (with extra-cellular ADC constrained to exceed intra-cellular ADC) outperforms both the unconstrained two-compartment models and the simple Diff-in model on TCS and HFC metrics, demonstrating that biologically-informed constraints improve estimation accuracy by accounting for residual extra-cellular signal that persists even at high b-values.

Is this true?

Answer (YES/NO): NO